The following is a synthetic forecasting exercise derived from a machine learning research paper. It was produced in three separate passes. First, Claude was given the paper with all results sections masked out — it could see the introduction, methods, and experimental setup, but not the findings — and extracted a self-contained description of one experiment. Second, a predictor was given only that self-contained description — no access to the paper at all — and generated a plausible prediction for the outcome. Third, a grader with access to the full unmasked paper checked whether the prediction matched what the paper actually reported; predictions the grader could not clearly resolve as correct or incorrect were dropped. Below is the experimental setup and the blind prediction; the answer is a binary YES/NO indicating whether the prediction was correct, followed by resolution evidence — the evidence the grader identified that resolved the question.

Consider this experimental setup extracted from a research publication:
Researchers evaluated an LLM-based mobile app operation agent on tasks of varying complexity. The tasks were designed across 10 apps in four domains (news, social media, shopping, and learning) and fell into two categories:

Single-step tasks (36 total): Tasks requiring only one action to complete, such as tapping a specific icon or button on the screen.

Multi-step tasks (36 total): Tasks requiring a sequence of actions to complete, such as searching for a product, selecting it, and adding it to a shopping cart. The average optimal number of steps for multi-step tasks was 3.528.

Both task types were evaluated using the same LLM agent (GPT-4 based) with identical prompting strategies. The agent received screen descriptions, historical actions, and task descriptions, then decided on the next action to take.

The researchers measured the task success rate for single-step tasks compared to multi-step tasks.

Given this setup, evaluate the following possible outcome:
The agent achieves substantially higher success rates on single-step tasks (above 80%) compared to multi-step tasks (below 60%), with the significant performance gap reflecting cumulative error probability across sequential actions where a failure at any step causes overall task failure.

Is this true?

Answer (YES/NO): NO